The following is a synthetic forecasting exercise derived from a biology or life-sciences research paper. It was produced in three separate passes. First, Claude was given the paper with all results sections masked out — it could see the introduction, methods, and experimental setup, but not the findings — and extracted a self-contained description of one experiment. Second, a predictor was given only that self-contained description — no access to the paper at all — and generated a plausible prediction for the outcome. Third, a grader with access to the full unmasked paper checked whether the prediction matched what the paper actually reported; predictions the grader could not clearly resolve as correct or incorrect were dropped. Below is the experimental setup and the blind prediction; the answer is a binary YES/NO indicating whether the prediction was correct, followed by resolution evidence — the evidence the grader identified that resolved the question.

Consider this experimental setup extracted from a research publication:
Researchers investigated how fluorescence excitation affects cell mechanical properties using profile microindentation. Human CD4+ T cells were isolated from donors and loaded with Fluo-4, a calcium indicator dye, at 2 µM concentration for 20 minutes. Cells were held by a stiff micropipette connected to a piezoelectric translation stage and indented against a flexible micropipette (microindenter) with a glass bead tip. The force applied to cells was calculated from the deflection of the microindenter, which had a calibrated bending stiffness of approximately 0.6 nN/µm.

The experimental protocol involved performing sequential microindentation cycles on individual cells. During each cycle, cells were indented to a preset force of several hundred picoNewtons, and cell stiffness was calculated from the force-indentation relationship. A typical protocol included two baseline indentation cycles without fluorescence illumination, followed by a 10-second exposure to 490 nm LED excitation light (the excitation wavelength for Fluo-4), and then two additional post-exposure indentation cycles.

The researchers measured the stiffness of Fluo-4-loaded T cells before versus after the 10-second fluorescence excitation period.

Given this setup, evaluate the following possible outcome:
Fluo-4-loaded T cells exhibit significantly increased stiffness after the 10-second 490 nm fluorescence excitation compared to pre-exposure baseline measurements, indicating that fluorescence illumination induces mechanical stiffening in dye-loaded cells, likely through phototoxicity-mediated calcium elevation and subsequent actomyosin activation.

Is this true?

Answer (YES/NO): NO